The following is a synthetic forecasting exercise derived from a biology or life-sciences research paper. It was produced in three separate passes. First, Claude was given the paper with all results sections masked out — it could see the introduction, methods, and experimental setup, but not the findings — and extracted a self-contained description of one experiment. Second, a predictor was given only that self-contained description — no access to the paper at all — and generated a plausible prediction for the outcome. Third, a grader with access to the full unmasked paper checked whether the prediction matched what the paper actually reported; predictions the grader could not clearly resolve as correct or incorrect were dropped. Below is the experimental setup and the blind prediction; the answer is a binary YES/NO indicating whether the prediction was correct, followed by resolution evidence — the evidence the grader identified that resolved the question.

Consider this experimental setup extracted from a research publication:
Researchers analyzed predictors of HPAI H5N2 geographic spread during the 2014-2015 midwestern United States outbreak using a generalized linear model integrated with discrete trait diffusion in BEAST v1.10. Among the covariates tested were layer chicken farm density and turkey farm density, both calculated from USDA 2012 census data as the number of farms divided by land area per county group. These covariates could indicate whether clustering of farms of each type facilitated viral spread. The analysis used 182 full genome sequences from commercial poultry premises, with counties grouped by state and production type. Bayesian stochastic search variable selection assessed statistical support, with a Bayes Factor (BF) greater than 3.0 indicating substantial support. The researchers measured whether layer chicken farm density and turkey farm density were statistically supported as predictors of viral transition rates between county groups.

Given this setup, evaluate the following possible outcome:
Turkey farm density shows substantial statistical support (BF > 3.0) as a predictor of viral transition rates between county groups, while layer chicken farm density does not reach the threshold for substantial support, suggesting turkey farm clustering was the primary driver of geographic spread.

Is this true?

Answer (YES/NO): NO